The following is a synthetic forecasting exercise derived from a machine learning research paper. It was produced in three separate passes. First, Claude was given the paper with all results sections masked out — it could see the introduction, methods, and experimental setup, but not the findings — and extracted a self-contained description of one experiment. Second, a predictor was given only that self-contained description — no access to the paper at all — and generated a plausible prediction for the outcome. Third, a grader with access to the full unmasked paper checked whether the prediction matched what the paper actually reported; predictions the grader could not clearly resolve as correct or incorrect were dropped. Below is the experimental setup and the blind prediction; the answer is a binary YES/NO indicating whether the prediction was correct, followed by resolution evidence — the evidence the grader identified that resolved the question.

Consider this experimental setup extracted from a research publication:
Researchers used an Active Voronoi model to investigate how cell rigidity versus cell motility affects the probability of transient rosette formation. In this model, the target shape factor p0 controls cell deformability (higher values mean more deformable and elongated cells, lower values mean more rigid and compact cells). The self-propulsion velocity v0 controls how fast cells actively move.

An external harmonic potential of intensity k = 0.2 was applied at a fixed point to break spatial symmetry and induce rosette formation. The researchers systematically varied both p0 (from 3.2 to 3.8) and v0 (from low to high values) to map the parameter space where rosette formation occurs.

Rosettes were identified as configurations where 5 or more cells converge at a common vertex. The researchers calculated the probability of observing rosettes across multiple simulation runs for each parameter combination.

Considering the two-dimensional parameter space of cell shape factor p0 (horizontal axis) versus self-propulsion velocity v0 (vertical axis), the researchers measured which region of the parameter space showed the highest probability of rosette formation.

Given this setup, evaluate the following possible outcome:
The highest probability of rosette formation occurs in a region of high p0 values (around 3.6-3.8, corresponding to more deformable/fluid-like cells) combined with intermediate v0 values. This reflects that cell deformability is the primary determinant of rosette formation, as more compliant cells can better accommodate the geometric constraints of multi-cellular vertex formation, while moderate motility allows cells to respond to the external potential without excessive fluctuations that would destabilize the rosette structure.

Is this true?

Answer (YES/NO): NO